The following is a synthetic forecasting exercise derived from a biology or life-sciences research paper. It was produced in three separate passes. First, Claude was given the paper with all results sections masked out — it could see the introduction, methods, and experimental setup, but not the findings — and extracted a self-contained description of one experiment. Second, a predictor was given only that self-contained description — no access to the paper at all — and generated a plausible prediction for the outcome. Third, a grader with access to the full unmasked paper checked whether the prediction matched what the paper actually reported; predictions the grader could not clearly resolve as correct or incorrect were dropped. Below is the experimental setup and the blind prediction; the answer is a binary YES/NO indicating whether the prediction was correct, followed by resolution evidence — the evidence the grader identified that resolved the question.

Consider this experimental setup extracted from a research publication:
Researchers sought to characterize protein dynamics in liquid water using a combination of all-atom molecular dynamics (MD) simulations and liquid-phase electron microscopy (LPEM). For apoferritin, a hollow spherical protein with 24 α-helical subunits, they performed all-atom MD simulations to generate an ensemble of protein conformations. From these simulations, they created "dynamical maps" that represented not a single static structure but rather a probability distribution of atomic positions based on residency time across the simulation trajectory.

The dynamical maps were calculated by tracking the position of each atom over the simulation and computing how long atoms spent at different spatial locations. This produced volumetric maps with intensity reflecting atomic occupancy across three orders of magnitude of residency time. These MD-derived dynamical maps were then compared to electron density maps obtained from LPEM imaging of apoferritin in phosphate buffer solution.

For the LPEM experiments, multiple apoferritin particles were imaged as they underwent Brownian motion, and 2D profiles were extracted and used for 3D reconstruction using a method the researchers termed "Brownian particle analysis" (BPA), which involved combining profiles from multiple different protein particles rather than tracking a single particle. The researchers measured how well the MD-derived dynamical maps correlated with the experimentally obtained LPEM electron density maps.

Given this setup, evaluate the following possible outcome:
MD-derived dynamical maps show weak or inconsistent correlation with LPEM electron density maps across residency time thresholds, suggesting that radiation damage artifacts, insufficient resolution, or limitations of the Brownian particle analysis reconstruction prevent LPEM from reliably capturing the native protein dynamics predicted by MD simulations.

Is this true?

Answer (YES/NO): NO